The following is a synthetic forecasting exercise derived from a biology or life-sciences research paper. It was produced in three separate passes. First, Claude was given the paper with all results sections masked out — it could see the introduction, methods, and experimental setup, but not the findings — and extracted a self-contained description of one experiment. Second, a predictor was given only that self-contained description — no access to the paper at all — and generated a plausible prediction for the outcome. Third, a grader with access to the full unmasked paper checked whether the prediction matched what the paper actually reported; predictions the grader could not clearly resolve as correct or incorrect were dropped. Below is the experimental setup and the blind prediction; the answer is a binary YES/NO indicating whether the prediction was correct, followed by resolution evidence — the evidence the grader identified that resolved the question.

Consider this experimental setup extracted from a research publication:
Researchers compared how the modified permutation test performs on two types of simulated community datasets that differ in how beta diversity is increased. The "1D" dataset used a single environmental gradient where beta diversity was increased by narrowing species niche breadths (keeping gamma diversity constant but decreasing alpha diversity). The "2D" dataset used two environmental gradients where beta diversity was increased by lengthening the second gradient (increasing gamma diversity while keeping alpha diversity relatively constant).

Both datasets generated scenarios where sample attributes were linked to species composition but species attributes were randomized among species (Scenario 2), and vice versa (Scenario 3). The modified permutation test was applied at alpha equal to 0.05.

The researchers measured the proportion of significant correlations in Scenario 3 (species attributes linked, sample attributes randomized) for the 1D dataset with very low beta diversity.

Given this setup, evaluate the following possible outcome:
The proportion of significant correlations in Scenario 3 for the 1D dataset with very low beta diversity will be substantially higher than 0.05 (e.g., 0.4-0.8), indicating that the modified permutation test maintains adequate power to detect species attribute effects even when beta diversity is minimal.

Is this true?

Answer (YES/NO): NO